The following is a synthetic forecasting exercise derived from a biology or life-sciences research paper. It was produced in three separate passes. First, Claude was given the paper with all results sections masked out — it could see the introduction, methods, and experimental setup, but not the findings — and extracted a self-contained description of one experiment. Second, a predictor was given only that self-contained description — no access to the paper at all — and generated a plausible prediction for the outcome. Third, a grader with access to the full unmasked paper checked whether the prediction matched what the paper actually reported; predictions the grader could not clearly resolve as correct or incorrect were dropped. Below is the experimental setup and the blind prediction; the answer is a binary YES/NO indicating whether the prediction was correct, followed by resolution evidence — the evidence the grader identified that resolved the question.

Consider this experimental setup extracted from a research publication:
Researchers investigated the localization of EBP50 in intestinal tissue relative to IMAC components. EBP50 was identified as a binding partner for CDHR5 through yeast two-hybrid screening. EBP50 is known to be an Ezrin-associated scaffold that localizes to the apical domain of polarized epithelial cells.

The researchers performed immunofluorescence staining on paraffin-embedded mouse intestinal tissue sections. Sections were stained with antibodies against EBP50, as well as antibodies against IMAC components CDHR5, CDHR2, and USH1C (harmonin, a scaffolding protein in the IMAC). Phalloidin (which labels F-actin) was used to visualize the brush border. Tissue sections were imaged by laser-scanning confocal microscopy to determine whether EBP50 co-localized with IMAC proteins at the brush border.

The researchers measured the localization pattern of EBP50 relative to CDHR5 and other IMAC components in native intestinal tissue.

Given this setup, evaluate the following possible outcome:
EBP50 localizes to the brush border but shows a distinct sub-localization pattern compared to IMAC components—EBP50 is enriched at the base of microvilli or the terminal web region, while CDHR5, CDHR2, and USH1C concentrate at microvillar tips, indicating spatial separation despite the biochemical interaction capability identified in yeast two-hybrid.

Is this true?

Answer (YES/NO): NO